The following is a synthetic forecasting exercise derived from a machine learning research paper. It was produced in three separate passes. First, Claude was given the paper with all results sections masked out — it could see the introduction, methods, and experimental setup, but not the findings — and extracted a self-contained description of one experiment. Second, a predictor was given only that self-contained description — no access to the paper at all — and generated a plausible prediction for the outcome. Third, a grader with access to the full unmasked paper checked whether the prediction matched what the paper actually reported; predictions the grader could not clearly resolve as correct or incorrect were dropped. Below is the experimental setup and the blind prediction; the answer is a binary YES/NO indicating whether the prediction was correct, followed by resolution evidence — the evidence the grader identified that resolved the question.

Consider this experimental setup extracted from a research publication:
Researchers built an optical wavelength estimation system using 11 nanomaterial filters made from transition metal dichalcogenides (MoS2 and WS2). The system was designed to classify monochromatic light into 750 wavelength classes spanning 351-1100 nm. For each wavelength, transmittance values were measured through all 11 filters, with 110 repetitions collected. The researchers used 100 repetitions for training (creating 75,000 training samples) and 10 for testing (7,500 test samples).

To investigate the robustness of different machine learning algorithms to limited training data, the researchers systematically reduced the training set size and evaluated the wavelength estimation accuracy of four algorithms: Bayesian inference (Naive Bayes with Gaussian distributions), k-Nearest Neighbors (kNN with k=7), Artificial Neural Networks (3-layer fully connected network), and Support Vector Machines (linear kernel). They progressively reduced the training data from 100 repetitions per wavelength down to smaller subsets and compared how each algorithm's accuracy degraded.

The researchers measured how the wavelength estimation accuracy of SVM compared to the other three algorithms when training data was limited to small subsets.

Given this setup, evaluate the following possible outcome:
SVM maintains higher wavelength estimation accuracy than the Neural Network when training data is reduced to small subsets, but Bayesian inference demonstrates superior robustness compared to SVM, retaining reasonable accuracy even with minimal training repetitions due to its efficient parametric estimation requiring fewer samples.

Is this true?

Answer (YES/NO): NO